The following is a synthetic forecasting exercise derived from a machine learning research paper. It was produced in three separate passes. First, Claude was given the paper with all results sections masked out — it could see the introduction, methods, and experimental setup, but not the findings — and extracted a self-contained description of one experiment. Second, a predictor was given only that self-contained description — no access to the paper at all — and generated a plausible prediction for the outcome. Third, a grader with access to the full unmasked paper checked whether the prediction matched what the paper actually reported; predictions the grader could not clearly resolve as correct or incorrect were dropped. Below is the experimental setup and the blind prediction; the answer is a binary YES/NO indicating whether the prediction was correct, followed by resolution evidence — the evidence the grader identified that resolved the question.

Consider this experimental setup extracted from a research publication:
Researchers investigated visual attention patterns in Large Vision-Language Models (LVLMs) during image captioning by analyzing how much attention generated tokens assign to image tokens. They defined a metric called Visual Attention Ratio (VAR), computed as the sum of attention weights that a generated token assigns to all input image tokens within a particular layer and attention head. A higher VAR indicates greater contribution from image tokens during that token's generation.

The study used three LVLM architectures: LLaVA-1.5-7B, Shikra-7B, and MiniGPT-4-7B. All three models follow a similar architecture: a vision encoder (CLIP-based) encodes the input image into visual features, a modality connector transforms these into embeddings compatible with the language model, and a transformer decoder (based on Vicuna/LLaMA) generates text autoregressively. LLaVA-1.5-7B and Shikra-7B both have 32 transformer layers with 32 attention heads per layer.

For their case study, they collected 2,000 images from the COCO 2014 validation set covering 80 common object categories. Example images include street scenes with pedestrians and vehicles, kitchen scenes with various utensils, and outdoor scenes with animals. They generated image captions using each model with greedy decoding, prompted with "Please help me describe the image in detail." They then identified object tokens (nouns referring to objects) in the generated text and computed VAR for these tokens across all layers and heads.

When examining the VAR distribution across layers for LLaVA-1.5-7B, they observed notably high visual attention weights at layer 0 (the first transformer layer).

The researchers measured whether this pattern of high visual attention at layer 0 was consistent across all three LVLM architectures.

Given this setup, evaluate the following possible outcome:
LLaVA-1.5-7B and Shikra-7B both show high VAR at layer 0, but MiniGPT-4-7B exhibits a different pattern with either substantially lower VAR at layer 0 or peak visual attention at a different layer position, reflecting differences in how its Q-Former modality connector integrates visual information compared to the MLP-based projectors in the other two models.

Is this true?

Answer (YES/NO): NO